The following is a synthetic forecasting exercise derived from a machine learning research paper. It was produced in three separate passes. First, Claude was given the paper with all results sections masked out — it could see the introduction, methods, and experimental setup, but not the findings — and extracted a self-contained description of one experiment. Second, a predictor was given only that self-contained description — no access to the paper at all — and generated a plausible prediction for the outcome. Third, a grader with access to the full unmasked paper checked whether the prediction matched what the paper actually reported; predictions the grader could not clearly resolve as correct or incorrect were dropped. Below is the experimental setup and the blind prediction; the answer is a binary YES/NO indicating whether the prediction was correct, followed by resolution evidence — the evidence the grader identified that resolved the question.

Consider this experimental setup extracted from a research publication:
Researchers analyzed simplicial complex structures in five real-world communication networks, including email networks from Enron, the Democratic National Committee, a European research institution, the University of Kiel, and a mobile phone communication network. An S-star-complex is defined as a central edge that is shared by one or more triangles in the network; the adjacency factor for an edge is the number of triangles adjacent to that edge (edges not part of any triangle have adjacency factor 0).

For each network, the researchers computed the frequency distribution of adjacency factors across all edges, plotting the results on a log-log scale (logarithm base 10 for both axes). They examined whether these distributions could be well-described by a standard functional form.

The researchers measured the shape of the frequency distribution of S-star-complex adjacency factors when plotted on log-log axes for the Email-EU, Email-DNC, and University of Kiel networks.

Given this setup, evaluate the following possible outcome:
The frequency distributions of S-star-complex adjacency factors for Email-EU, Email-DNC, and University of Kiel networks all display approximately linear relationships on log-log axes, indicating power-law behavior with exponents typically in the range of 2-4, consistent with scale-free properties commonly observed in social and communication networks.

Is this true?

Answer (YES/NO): NO